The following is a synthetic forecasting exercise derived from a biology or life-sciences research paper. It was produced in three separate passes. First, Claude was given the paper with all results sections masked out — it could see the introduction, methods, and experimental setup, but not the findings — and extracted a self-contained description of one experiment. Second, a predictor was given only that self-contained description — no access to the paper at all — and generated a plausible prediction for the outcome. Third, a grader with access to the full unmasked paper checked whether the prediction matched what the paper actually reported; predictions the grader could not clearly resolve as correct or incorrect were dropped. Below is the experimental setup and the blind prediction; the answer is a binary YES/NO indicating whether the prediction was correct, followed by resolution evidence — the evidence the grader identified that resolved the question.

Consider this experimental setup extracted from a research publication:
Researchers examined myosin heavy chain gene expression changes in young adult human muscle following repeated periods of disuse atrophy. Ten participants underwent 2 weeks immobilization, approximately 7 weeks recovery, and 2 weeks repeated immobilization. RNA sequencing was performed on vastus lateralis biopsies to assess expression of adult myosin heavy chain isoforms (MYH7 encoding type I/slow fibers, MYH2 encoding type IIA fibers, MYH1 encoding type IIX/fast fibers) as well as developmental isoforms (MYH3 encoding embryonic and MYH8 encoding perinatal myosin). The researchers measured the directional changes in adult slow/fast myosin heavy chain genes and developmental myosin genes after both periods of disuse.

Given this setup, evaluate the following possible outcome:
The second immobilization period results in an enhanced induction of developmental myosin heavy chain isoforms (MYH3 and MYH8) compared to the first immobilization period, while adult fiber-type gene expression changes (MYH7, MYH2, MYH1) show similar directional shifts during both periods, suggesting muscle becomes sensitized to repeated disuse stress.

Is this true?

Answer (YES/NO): YES